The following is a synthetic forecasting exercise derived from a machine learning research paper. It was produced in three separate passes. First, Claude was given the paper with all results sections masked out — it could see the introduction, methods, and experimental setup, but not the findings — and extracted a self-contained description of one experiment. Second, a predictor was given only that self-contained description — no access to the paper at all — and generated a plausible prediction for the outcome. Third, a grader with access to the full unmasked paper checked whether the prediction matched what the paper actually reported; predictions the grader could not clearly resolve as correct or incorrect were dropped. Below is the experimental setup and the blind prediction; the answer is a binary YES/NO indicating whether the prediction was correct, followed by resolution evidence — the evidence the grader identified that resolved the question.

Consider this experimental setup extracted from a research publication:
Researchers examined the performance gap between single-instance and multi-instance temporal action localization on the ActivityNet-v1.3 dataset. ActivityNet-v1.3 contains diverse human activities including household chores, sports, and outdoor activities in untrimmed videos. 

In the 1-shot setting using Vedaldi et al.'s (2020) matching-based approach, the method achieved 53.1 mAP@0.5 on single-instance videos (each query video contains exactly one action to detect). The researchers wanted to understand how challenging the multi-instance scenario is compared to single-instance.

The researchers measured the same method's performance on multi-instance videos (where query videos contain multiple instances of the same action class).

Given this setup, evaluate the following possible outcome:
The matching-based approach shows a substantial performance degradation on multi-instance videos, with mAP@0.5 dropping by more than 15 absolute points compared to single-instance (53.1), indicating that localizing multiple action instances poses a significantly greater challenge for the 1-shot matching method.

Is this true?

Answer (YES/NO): NO